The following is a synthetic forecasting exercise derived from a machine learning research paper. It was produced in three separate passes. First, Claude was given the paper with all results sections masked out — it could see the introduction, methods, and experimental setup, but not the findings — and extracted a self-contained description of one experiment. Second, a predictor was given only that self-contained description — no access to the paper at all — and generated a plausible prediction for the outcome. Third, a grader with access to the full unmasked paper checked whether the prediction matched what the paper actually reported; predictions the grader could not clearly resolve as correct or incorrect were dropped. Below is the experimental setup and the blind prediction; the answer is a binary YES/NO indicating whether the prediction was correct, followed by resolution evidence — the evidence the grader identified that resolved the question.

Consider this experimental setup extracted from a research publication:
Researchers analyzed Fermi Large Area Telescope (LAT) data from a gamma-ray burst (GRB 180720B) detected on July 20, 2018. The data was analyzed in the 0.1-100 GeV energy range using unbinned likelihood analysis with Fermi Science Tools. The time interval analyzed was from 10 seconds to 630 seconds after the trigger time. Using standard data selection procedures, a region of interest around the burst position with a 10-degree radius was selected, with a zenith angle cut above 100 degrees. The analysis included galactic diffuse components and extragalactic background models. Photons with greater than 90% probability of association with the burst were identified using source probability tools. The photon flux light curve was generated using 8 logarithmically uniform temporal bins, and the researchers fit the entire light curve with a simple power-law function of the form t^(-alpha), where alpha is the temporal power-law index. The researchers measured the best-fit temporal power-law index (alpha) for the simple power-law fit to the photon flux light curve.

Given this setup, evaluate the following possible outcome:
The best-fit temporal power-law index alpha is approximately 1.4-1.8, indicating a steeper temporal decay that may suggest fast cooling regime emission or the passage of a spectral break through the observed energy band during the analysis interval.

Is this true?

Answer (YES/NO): NO